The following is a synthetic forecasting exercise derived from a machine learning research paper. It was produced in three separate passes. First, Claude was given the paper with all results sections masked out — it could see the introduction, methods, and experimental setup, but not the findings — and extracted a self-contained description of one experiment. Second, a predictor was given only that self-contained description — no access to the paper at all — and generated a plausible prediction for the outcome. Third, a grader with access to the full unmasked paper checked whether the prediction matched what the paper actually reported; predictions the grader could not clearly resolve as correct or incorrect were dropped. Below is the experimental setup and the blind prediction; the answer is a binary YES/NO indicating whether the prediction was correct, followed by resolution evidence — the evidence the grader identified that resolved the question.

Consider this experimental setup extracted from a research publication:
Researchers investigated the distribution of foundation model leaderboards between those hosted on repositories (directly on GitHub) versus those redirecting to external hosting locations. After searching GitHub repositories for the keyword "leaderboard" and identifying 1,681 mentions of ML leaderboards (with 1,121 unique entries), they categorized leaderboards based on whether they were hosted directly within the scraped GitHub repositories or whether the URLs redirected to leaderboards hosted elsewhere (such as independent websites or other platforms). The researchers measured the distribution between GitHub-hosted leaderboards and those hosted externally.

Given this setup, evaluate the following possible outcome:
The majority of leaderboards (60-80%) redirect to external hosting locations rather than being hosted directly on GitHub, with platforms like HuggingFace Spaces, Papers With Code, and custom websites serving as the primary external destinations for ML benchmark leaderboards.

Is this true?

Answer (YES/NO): YES